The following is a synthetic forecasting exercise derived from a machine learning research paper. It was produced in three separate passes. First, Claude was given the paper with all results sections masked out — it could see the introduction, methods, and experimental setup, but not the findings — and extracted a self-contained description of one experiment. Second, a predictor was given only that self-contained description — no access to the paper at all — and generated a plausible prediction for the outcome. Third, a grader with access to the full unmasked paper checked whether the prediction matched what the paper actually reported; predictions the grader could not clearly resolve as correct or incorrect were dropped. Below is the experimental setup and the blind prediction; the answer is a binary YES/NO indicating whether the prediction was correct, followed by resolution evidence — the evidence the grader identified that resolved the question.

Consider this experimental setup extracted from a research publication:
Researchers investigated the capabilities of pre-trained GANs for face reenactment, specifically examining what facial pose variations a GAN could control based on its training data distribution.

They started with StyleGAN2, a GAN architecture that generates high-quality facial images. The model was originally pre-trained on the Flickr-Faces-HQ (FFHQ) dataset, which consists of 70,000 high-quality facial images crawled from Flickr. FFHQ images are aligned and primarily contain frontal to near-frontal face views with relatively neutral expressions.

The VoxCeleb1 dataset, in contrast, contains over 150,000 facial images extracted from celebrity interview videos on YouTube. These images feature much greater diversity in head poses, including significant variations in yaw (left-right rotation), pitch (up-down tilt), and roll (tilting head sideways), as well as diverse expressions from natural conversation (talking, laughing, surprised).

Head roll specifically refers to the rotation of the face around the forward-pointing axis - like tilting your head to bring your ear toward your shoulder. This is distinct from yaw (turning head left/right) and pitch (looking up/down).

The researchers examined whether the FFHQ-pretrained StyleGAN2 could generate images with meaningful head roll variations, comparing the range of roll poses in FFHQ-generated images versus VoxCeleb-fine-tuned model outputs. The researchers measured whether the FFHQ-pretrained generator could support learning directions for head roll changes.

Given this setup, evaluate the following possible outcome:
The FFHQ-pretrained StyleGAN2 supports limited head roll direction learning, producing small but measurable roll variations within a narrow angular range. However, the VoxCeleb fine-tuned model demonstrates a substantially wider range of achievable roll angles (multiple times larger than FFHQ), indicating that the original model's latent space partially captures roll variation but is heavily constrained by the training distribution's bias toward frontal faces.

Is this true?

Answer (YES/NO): NO